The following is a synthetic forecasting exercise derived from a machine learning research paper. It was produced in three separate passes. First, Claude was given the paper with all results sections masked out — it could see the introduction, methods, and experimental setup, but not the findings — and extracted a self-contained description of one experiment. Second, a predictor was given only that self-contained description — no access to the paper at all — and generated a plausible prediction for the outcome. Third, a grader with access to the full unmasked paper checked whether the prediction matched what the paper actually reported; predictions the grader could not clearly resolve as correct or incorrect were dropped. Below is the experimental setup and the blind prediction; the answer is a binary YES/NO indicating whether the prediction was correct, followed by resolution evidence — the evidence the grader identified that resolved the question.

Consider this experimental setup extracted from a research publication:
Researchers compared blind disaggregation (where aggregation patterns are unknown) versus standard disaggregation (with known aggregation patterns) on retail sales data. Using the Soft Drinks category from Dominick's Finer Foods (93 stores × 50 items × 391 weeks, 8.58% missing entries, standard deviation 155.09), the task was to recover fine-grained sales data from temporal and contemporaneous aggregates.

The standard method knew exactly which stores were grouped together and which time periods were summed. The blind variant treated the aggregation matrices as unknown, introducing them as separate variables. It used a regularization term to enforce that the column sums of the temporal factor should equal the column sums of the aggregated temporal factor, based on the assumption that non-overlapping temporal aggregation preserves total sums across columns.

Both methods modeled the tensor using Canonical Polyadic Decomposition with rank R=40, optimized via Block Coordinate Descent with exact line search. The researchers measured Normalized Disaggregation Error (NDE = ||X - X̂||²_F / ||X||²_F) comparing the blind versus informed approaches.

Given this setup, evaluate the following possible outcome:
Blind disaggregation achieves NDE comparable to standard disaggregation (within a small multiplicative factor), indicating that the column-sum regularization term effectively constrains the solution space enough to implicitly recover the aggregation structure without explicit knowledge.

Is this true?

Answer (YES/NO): YES